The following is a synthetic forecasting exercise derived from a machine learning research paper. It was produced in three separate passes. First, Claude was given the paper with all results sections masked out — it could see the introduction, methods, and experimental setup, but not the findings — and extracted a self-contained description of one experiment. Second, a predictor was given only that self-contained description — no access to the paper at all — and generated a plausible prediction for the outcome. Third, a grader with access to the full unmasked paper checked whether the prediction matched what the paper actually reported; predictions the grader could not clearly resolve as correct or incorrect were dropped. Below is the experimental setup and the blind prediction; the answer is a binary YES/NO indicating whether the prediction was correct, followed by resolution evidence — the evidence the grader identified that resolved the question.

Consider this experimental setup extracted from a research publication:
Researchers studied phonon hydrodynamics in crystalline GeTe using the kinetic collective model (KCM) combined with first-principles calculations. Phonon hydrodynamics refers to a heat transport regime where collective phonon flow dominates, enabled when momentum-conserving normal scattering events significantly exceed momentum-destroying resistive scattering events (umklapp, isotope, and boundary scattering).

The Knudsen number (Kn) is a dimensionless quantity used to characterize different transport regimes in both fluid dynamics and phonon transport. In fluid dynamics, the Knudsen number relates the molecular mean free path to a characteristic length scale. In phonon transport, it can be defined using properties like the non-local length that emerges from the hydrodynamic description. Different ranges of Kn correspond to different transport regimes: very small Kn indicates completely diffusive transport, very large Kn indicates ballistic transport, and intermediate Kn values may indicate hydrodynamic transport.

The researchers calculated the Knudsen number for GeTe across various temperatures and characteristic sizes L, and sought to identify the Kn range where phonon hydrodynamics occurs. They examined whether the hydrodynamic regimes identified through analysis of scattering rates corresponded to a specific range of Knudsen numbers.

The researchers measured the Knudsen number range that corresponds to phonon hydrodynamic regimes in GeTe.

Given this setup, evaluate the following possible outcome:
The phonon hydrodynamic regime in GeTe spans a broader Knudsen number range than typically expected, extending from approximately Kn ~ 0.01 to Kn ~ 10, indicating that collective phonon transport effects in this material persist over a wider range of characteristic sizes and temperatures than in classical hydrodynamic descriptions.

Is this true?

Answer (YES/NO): NO